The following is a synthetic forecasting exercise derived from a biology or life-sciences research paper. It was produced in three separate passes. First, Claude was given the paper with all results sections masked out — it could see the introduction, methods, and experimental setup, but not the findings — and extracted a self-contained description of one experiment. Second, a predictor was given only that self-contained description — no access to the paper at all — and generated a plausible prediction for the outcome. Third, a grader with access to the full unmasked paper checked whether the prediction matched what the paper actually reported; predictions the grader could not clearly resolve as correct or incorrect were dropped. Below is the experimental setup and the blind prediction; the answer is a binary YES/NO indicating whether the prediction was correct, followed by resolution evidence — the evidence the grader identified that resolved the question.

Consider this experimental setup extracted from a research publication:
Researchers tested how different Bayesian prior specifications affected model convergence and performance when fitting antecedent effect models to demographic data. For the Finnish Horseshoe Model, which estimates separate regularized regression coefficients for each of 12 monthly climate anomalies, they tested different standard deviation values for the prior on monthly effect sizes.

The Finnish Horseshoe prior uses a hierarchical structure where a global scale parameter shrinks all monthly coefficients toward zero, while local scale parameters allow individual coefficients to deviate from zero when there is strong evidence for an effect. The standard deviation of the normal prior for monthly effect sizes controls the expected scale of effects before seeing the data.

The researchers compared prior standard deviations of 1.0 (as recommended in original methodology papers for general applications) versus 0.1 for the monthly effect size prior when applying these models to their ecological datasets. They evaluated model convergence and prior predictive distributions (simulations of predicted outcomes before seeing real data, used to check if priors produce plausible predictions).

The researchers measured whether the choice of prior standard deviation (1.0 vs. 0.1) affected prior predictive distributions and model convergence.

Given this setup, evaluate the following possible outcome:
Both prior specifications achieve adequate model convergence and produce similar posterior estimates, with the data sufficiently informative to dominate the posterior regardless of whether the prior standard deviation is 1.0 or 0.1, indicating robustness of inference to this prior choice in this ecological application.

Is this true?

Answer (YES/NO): NO